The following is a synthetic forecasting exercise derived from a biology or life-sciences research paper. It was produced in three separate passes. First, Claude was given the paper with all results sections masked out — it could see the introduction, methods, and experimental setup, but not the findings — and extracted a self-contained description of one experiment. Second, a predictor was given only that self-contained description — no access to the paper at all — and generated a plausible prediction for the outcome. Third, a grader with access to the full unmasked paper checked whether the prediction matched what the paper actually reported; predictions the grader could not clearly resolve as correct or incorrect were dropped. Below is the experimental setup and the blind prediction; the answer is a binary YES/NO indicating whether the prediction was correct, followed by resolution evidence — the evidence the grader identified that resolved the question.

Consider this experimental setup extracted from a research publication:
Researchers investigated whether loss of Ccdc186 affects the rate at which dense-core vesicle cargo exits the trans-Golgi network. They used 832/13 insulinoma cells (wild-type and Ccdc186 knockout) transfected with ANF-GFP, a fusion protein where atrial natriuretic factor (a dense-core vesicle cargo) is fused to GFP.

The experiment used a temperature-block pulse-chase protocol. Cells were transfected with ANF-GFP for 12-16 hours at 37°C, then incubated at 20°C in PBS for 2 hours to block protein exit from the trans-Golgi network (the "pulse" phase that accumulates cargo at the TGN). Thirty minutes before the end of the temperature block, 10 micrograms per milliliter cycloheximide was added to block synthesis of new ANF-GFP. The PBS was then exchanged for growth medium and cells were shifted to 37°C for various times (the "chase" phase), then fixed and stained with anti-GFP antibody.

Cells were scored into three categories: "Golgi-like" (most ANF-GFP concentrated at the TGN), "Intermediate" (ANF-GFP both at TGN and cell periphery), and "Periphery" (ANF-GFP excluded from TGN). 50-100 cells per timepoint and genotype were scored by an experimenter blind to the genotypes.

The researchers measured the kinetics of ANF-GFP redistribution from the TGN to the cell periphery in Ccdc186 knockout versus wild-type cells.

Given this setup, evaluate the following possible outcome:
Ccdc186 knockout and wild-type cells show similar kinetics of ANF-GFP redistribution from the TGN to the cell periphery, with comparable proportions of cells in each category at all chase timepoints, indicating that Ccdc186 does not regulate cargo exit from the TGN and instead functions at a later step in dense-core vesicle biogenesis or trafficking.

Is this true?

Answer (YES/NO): YES